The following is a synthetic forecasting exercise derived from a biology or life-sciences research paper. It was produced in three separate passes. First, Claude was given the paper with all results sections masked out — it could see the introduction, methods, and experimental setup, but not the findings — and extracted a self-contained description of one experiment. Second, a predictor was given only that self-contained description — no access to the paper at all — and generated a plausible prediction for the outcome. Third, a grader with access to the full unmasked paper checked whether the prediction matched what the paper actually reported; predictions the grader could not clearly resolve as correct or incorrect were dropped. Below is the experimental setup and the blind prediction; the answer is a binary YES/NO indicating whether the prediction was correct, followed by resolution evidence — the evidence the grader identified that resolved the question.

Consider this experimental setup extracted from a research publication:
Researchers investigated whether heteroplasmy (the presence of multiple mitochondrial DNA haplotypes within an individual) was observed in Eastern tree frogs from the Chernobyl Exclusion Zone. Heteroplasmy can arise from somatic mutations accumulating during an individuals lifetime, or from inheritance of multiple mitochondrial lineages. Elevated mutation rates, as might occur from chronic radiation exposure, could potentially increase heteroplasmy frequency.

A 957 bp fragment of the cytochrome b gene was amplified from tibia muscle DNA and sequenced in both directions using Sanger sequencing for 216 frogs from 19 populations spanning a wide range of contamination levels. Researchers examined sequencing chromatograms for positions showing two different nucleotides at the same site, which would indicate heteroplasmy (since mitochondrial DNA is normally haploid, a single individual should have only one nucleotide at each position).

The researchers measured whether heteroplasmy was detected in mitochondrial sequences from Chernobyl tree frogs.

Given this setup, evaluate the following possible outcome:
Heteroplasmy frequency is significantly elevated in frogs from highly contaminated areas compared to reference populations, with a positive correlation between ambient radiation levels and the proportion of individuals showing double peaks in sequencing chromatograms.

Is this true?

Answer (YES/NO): NO